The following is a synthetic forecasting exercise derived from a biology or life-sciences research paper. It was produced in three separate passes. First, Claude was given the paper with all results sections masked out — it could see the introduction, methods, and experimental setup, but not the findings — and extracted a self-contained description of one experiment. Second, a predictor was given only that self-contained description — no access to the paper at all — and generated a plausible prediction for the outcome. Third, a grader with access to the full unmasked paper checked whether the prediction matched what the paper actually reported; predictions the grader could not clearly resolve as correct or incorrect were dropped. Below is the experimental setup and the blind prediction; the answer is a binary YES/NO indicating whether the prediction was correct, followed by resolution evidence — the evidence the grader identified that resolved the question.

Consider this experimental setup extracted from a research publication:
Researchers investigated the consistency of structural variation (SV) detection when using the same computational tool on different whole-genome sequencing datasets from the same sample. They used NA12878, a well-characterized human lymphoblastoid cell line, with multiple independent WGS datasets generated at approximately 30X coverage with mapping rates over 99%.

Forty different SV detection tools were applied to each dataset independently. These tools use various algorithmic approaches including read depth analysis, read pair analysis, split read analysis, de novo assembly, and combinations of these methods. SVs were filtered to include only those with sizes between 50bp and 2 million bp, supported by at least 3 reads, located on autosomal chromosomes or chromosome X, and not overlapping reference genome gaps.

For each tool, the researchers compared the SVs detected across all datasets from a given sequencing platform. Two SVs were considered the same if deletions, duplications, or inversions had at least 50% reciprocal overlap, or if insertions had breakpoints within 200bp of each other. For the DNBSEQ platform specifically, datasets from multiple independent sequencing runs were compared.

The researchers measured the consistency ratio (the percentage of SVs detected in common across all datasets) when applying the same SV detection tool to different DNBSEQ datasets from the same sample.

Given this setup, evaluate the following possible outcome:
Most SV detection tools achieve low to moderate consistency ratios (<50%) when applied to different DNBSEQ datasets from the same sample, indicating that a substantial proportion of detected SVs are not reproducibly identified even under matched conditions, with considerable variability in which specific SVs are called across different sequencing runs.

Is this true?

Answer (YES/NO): YES